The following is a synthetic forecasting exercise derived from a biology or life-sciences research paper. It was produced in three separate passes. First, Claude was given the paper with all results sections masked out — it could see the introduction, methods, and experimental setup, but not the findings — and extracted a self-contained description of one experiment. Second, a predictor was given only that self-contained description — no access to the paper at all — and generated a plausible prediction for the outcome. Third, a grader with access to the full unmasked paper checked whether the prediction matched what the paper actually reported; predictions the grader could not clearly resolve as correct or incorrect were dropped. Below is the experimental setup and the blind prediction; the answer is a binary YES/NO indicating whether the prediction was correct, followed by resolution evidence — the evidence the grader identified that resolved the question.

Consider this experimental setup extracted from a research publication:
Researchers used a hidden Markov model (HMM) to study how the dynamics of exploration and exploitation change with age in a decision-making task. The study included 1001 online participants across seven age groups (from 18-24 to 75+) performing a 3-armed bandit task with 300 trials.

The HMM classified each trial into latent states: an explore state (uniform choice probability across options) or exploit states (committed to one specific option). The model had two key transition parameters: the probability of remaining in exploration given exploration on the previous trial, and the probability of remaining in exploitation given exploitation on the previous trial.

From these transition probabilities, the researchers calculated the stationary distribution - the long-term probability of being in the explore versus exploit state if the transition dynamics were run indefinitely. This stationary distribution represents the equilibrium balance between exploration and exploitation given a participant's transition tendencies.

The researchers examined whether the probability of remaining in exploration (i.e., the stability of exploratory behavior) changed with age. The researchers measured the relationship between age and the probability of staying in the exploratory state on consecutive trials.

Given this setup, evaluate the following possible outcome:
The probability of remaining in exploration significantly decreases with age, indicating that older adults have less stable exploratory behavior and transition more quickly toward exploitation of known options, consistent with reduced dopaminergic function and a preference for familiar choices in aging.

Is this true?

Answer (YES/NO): YES